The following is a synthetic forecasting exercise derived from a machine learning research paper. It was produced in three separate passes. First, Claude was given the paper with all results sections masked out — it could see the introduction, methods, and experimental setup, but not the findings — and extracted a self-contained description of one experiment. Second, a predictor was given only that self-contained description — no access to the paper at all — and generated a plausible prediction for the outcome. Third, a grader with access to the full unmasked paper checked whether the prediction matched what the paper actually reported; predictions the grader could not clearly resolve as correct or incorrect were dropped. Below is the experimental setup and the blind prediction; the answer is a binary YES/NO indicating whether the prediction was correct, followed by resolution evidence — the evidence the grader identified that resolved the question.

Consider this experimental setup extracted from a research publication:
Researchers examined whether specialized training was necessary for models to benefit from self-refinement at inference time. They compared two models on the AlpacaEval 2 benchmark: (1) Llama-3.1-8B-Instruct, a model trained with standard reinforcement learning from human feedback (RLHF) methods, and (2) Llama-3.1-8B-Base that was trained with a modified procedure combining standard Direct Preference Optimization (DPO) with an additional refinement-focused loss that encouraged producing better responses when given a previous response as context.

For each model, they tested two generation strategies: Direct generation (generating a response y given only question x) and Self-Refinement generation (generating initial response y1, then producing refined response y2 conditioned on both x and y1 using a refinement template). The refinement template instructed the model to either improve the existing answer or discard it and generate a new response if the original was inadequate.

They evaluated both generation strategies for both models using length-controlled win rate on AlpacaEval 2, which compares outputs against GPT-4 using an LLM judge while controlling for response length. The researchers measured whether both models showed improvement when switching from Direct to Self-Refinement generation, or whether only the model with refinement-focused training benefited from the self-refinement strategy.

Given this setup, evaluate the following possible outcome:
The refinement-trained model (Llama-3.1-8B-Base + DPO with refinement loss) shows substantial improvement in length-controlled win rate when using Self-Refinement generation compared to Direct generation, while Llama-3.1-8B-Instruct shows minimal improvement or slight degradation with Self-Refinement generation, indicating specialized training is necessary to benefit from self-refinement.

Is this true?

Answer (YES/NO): YES